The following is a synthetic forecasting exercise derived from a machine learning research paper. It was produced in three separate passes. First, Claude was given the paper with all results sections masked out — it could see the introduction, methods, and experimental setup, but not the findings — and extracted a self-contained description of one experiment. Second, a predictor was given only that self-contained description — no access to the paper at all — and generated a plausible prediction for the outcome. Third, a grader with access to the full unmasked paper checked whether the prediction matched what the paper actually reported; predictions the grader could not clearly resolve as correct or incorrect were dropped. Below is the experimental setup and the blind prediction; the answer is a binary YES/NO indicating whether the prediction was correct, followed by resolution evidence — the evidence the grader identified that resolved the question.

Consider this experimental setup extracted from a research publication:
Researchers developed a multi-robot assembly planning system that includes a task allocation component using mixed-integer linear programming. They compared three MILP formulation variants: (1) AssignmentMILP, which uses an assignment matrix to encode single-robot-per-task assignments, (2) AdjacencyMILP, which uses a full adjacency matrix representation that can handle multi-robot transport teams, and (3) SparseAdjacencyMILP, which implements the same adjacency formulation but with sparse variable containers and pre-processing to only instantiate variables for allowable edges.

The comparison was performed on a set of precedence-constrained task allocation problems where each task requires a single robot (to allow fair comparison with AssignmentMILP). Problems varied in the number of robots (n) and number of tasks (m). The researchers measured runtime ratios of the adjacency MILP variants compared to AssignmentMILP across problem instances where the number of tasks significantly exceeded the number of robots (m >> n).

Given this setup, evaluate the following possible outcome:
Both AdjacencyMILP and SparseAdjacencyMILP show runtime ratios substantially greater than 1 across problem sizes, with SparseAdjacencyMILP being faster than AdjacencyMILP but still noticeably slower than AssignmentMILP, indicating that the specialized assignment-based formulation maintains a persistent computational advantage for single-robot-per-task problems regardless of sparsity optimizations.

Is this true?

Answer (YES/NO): YES